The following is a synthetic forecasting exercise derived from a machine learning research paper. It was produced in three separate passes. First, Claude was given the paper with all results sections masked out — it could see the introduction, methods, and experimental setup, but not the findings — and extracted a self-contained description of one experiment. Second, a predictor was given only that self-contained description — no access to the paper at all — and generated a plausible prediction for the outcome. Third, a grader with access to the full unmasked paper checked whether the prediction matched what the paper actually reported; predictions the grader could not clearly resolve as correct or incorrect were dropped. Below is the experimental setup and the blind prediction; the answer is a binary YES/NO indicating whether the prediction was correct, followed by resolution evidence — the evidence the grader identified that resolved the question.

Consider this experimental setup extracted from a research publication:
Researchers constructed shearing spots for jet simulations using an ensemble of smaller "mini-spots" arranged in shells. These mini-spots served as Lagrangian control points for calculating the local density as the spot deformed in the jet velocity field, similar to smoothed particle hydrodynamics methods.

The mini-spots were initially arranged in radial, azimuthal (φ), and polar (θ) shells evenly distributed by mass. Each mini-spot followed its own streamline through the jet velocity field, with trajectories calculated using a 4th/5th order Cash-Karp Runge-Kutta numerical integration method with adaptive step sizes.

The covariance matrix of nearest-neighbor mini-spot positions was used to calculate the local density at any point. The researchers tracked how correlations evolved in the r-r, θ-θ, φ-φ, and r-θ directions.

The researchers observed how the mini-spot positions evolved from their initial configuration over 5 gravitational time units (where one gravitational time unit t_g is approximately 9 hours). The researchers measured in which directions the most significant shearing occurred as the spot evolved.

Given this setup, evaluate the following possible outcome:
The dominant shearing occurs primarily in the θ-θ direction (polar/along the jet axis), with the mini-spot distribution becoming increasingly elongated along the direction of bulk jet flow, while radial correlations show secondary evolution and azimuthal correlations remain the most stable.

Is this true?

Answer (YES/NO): NO